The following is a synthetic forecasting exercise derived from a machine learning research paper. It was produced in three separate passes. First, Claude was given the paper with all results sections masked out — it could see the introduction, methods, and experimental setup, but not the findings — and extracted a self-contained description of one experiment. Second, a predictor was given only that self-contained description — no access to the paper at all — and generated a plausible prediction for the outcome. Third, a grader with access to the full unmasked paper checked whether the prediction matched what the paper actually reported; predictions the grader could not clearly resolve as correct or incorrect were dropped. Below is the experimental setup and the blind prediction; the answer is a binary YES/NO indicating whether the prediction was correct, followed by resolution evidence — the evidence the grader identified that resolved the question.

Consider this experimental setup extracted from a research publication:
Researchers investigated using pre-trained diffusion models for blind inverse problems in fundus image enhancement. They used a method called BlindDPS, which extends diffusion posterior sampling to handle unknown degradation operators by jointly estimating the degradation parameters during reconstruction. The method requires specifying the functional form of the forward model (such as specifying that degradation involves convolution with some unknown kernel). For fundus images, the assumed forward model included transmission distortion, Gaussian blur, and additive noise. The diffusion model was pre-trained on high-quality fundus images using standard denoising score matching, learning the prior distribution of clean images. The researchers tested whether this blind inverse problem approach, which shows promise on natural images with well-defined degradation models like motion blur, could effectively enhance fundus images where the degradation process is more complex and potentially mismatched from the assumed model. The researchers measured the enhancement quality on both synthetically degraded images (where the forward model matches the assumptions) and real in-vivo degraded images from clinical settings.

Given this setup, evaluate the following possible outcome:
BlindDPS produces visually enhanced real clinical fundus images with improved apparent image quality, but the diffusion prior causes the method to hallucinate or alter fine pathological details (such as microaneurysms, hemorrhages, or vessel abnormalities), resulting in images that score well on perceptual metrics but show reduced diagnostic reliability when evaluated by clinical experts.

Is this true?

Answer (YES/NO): NO